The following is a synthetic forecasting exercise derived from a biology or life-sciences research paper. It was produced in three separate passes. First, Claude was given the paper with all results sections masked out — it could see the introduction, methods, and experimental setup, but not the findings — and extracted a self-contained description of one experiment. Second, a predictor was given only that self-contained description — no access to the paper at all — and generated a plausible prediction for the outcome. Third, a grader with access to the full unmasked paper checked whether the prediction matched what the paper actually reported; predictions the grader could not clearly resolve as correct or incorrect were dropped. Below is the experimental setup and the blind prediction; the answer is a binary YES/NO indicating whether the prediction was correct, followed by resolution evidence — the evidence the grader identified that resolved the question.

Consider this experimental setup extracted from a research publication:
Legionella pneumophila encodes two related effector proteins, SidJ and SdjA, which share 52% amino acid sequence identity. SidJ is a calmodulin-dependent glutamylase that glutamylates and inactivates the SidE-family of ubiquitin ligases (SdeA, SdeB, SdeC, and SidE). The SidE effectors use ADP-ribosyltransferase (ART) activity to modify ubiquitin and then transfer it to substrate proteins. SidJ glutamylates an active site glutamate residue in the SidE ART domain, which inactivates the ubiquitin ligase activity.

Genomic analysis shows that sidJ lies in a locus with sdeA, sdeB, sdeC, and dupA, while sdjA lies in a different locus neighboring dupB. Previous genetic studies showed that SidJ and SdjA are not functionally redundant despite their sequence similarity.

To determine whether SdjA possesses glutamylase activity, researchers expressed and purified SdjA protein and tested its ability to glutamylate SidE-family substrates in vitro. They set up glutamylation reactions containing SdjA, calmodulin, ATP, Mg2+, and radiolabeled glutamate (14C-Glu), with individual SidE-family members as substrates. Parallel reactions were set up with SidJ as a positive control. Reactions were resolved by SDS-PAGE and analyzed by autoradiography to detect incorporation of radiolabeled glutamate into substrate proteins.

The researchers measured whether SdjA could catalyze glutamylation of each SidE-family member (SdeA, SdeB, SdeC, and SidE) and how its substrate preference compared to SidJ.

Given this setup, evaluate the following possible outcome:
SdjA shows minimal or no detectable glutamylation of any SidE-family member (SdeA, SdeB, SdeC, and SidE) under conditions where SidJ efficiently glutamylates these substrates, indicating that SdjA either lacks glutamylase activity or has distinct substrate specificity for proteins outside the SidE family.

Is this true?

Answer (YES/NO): NO